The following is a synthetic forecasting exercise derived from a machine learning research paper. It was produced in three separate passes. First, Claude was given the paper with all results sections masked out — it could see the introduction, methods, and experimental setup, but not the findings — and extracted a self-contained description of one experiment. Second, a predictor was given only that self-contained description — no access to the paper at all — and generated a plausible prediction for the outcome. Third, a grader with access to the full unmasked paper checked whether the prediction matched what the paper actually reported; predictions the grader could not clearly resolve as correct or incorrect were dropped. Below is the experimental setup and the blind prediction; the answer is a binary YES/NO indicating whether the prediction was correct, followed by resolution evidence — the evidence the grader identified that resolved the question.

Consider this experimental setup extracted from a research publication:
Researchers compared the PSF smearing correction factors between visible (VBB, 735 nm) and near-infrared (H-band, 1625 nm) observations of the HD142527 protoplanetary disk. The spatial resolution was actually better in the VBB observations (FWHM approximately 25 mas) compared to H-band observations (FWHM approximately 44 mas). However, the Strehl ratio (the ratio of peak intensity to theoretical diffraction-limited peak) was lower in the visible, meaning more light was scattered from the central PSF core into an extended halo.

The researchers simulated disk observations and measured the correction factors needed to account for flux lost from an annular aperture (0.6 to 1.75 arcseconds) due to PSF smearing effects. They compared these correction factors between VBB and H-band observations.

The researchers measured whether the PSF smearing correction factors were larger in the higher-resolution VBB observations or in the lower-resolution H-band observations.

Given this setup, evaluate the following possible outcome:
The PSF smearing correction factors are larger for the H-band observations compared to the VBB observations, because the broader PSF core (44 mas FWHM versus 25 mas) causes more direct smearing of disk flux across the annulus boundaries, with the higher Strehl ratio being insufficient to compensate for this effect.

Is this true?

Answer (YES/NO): NO